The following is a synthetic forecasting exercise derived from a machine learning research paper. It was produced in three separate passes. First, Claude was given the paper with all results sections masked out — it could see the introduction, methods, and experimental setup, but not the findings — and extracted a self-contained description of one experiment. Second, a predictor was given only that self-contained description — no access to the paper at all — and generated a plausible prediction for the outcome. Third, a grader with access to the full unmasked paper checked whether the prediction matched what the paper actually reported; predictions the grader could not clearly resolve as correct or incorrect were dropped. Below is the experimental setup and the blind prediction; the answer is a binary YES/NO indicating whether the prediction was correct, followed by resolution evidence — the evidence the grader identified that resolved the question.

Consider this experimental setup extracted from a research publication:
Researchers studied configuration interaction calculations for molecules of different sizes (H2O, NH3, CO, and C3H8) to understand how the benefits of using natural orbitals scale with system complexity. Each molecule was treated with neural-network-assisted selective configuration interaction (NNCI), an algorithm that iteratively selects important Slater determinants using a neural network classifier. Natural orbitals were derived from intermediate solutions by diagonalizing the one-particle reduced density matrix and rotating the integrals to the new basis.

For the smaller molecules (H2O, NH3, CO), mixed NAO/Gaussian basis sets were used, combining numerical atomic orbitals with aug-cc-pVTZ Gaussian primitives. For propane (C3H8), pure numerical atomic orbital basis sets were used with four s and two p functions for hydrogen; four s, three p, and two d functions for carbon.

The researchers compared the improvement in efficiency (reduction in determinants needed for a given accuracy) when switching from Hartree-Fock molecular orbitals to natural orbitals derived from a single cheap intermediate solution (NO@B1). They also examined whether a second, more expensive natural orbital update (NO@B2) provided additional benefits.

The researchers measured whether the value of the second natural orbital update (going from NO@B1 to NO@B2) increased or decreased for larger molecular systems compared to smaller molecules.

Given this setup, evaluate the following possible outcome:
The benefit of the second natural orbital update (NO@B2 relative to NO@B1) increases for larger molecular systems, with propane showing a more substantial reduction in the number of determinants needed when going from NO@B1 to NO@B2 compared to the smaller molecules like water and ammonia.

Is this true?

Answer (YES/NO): YES